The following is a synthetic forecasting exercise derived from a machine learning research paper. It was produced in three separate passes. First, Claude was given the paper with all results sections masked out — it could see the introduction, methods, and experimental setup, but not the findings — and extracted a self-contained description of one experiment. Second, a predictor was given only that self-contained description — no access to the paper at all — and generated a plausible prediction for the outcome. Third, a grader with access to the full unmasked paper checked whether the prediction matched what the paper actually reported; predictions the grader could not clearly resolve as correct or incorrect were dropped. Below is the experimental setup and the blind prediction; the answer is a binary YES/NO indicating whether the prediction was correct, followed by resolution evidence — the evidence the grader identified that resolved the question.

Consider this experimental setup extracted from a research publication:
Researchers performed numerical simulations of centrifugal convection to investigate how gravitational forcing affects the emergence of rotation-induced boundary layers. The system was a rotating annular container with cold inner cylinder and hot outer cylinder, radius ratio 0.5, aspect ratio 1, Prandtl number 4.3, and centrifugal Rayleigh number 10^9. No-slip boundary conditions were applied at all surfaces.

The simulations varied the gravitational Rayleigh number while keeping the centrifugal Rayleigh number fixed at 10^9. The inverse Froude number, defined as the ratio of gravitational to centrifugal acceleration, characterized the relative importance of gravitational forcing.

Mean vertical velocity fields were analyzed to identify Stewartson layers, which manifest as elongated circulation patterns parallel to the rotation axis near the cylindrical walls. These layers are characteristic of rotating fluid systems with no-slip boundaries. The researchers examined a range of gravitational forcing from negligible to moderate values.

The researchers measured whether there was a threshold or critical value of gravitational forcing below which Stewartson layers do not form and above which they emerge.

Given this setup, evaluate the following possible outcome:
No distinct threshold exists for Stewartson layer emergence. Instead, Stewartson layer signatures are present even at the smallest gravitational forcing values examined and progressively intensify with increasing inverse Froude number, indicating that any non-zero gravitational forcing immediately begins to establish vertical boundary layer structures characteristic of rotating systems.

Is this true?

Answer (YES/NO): NO